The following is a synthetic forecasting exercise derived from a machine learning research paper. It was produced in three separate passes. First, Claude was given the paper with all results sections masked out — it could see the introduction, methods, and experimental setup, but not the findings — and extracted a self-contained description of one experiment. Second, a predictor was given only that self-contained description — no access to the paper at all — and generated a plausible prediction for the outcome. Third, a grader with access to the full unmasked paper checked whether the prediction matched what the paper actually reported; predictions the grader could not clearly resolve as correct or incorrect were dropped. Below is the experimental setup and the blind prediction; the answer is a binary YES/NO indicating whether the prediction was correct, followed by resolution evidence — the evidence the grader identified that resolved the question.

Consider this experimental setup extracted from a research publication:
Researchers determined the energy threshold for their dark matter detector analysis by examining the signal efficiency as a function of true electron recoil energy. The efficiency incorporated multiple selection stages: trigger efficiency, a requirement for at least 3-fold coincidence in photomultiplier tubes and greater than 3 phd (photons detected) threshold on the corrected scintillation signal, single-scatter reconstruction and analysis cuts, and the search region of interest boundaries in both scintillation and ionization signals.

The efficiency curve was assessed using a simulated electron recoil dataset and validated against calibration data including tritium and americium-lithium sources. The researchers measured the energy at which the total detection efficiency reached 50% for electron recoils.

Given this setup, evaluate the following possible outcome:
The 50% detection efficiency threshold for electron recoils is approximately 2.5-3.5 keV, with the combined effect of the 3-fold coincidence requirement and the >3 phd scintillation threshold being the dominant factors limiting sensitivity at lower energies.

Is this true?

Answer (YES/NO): NO